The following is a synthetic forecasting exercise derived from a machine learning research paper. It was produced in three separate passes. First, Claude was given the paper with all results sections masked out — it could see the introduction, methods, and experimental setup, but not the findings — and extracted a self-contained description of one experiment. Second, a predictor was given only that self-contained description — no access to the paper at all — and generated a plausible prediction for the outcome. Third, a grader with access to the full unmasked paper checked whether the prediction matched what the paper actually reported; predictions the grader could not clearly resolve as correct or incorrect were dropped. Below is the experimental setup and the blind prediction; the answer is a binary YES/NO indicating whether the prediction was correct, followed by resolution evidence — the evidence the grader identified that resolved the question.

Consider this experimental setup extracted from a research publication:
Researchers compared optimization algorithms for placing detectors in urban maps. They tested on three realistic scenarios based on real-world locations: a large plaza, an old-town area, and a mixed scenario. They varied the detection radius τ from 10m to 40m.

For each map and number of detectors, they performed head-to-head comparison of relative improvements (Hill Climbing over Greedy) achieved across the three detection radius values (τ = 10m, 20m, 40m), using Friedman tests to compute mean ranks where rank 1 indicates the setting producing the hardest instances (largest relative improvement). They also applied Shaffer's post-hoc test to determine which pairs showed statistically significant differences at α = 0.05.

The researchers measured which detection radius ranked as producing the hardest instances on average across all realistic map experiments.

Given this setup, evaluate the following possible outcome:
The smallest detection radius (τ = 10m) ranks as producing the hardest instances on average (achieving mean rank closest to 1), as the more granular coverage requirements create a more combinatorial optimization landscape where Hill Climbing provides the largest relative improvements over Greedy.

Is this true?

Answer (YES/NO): YES